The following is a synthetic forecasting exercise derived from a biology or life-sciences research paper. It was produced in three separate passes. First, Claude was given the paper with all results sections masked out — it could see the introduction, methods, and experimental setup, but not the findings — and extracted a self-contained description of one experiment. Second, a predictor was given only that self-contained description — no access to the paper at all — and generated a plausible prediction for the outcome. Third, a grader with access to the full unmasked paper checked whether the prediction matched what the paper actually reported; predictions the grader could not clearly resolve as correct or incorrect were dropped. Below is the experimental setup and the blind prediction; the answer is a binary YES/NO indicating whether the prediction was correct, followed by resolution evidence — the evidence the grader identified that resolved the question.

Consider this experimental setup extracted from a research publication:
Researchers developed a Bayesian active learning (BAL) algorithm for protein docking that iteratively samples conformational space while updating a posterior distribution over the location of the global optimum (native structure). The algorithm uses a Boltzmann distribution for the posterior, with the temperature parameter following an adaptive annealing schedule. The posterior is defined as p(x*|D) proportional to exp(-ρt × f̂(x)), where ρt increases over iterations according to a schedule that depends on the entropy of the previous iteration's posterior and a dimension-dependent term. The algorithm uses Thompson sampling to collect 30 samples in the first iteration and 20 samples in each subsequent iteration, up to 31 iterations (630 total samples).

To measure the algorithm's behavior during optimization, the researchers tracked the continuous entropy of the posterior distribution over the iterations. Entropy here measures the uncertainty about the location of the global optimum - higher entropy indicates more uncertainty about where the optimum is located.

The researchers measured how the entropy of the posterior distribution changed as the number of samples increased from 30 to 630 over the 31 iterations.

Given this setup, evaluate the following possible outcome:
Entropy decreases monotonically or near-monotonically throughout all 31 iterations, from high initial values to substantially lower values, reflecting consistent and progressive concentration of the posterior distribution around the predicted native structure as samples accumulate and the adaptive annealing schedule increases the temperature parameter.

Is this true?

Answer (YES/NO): NO